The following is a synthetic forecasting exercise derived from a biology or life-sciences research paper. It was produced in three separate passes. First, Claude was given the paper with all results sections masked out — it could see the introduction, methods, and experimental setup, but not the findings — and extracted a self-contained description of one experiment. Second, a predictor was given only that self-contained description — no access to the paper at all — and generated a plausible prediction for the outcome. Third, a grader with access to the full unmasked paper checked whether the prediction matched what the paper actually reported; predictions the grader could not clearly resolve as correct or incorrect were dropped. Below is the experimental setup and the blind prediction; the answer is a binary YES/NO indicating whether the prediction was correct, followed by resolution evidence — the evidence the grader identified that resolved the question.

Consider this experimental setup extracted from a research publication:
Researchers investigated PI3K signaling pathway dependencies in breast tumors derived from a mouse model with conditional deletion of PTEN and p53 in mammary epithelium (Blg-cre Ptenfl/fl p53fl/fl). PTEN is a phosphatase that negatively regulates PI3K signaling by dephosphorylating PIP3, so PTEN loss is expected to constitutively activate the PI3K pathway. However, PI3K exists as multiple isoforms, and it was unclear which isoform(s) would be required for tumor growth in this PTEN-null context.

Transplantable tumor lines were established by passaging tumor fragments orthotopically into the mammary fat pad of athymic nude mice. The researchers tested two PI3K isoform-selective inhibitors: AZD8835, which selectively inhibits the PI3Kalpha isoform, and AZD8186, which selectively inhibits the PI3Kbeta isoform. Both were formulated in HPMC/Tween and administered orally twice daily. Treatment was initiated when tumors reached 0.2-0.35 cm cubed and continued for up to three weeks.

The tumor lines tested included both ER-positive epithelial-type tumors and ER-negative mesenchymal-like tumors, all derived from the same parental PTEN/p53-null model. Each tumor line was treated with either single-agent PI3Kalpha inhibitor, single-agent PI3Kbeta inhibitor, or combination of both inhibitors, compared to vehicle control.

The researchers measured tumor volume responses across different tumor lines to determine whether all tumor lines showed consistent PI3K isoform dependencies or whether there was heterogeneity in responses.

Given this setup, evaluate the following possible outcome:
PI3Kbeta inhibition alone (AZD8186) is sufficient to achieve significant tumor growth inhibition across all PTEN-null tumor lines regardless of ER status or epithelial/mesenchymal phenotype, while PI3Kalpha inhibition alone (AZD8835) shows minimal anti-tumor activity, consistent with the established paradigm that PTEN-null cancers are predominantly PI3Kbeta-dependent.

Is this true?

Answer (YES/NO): NO